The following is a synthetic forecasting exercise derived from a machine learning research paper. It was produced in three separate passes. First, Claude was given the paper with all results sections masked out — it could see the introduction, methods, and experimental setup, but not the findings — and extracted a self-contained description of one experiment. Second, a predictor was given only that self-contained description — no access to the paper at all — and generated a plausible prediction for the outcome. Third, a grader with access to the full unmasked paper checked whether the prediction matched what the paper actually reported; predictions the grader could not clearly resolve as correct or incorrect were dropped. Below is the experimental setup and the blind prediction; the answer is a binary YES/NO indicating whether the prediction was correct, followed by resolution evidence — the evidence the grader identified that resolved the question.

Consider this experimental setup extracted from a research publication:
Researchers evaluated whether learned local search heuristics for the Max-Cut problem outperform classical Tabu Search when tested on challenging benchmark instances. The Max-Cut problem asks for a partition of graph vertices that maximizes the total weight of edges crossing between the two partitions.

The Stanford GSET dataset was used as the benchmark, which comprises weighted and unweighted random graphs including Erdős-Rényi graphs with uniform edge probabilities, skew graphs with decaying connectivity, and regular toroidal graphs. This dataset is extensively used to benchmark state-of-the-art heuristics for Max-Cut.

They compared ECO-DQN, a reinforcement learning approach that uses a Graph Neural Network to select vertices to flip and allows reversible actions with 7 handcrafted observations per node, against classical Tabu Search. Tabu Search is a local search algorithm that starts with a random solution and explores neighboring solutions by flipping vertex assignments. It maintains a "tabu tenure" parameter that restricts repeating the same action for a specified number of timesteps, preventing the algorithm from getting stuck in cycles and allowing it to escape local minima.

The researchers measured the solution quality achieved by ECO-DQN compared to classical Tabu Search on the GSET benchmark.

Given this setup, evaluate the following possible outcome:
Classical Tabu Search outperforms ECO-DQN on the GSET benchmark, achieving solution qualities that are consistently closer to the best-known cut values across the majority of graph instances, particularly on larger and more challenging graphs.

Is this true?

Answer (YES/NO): NO